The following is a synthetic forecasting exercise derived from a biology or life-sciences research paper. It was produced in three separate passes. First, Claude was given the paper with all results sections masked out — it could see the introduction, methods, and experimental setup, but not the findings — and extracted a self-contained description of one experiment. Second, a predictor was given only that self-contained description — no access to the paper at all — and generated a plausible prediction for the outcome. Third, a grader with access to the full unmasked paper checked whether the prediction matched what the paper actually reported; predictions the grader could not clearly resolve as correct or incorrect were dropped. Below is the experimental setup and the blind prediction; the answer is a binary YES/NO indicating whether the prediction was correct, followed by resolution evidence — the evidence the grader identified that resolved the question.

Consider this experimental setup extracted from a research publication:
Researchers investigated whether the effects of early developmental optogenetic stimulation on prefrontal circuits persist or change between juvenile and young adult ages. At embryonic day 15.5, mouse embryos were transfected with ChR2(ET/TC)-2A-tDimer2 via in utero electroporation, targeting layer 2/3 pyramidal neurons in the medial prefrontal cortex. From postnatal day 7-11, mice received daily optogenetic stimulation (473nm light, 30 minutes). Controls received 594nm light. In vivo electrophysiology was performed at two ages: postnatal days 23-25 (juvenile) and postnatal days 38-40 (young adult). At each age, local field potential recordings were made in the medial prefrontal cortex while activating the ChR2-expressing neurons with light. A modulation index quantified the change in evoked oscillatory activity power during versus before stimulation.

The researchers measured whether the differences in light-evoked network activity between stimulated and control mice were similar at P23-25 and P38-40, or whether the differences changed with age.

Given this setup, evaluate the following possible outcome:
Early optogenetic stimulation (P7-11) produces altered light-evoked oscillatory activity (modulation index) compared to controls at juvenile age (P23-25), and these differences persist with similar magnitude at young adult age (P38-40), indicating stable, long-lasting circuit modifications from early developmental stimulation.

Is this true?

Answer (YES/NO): NO